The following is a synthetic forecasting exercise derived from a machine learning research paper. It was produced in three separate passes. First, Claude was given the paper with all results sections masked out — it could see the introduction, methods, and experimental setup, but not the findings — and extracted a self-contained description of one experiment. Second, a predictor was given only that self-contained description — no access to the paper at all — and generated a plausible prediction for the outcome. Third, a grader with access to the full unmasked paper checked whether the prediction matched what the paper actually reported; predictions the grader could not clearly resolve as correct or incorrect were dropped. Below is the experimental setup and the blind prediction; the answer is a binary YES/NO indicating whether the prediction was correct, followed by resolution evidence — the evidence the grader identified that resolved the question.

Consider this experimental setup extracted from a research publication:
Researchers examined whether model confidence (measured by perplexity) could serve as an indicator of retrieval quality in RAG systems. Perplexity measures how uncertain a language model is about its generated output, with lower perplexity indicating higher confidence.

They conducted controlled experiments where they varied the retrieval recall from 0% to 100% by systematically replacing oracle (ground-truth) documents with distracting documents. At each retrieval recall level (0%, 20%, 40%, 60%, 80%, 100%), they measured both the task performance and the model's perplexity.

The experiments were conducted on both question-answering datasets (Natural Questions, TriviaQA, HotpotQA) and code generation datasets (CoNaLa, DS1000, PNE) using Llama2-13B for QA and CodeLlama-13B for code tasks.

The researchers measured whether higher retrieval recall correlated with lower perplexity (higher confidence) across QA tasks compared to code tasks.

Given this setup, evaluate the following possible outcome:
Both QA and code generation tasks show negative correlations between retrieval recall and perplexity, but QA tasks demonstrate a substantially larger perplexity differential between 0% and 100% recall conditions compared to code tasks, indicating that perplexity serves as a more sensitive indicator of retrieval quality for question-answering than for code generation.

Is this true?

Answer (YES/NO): NO